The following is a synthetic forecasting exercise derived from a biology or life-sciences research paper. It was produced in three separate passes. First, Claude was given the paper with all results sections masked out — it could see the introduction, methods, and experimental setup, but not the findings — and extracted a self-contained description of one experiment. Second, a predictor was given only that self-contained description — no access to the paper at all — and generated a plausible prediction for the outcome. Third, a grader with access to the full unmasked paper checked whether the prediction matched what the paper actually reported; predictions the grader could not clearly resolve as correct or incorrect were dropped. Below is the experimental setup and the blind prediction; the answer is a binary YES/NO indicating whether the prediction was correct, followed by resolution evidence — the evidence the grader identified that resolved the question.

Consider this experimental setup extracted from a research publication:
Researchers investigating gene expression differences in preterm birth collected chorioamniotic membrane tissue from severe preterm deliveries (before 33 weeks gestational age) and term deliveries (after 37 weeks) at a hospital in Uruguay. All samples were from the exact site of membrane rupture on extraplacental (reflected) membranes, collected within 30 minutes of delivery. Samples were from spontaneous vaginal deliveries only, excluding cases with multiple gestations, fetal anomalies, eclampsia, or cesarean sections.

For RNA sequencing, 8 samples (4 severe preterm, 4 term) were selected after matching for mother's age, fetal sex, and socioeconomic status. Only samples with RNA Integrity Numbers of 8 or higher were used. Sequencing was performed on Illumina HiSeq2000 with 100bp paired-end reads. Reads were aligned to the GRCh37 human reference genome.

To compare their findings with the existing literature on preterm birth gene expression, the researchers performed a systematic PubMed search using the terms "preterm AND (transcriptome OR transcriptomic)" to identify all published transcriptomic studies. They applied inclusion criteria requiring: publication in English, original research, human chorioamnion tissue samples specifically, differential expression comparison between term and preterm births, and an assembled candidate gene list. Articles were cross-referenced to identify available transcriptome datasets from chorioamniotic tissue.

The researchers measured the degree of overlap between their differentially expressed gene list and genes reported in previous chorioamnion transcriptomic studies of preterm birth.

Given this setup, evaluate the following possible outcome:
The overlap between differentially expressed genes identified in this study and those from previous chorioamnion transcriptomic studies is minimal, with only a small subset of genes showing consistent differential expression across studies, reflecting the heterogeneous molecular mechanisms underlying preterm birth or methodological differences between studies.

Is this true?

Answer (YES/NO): YES